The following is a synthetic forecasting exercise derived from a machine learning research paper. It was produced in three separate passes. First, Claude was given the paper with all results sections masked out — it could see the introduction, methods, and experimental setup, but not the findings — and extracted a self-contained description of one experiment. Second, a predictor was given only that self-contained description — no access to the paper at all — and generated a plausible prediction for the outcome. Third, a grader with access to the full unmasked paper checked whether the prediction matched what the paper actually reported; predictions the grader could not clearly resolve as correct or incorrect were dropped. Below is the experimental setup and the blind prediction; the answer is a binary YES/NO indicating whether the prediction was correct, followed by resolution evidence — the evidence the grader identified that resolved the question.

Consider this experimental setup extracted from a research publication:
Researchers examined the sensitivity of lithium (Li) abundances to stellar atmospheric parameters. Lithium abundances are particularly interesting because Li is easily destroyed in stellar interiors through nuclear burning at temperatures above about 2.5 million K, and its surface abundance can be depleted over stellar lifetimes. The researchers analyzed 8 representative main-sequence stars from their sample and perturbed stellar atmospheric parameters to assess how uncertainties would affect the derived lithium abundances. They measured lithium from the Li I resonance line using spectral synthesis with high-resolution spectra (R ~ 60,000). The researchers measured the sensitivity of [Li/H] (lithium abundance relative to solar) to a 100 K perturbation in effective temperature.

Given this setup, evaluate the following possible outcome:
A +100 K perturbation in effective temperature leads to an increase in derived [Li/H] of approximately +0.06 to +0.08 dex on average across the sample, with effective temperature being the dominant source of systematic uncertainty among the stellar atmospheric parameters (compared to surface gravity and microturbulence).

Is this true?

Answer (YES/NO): YES